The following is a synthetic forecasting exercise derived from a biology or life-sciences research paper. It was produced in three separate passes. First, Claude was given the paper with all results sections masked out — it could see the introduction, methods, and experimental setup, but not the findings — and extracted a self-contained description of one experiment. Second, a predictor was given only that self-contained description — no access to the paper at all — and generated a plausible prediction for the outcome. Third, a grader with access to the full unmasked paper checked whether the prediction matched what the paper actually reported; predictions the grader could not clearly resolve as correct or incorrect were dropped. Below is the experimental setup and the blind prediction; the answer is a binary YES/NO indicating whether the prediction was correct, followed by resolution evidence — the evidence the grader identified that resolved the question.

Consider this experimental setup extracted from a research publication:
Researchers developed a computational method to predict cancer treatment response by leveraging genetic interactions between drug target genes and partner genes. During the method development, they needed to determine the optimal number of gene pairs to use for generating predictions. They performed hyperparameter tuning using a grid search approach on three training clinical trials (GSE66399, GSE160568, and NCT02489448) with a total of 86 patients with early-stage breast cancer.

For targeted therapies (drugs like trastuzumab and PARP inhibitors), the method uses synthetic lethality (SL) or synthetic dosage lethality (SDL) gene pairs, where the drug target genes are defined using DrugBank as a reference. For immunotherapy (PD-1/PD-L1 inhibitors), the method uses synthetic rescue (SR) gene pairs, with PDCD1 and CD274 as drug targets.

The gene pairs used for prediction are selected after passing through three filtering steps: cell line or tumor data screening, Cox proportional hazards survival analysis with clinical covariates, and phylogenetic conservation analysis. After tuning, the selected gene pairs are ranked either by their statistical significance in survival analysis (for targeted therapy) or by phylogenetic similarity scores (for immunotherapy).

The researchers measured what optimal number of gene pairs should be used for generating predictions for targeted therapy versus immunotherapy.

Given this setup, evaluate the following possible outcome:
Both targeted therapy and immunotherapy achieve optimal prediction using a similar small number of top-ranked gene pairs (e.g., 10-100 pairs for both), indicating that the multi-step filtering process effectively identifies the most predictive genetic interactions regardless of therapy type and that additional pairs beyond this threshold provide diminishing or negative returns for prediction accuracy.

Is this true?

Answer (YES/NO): NO